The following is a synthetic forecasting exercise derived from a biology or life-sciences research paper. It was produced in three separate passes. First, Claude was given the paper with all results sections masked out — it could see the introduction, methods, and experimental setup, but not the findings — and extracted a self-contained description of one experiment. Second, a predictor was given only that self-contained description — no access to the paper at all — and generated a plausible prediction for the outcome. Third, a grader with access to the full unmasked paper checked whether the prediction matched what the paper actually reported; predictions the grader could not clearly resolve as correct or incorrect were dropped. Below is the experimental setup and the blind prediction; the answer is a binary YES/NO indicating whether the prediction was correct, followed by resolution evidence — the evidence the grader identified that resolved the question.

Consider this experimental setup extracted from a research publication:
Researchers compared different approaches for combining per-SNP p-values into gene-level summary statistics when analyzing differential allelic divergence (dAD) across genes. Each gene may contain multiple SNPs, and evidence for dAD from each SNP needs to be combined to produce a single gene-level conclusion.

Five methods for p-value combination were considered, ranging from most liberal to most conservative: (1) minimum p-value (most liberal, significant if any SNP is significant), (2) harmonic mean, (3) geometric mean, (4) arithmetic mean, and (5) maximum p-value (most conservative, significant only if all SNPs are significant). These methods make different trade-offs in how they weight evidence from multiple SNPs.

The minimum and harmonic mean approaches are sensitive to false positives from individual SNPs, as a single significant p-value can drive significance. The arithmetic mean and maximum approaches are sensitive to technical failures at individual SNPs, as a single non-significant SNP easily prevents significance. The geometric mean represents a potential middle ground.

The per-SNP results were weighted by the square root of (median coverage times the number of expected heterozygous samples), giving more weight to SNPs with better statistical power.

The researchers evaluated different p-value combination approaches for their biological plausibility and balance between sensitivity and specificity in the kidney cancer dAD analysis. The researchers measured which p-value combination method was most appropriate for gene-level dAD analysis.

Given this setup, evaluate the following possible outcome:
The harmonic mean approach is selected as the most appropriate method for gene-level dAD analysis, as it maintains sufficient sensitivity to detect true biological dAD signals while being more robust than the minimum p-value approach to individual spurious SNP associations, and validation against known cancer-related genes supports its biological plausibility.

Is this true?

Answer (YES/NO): NO